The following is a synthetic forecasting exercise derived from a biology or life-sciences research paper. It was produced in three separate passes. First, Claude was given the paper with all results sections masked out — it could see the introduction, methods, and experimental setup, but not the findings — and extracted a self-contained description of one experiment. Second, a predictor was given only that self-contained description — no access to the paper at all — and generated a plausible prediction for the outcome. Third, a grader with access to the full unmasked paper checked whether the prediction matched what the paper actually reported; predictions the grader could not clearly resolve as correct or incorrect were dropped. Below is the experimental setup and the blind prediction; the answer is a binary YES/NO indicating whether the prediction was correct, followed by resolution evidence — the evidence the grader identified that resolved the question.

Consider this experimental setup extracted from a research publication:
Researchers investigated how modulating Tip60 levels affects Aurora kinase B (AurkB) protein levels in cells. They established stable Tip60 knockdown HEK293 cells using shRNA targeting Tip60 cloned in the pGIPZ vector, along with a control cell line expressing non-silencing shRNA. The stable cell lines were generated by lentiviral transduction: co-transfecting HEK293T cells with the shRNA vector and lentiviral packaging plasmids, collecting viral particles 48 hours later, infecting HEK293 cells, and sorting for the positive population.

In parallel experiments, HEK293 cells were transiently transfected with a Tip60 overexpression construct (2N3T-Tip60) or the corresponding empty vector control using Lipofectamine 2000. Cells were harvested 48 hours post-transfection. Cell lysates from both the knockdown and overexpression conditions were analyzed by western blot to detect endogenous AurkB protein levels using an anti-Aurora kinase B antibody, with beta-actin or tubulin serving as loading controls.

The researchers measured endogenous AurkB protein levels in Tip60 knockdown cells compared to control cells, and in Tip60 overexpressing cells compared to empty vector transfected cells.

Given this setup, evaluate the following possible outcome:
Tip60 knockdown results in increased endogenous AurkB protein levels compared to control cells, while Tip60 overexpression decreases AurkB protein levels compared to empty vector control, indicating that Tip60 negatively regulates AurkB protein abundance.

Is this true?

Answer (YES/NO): YES